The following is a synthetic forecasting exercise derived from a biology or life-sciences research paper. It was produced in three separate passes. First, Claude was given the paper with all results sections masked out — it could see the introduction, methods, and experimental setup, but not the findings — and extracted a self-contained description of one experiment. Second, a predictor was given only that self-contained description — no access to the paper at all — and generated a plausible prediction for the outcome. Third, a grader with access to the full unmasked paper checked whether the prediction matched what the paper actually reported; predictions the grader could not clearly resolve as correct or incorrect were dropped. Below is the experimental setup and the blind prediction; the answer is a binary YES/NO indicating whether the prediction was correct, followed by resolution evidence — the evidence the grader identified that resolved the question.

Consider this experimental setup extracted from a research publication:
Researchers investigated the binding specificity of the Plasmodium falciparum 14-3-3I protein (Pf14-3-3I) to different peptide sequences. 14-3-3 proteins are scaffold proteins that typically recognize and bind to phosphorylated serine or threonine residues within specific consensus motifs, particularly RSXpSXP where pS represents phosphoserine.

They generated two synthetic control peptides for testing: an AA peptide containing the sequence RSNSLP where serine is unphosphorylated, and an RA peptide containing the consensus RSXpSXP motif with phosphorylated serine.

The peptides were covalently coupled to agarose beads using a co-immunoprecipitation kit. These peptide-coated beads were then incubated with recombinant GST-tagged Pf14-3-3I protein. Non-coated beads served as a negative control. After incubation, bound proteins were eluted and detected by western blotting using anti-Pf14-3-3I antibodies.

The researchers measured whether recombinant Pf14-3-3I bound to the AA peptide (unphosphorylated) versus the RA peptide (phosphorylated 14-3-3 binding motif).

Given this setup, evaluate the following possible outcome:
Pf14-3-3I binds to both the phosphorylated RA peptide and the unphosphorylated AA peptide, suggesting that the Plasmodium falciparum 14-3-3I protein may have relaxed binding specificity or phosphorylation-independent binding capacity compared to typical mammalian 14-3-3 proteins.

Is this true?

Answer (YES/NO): NO